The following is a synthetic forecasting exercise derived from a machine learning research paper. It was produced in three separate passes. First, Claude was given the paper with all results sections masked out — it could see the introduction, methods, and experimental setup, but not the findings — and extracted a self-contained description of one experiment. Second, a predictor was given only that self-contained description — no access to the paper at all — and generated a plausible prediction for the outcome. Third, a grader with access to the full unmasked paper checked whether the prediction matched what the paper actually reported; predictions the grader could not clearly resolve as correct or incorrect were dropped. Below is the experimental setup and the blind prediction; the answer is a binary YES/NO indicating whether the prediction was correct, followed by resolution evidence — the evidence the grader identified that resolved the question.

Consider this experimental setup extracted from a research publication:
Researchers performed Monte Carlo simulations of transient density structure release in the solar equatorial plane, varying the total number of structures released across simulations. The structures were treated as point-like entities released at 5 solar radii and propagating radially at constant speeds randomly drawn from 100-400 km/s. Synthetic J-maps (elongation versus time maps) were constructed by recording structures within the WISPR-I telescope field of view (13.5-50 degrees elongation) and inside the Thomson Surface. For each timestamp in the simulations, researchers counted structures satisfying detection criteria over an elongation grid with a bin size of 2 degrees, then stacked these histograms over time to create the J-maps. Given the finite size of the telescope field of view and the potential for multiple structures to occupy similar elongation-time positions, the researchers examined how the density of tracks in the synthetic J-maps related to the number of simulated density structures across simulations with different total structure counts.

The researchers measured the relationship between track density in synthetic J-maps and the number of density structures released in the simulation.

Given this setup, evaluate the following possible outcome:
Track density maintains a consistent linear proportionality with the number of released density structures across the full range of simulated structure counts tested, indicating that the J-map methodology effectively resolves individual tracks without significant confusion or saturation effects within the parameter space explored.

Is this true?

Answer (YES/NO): NO